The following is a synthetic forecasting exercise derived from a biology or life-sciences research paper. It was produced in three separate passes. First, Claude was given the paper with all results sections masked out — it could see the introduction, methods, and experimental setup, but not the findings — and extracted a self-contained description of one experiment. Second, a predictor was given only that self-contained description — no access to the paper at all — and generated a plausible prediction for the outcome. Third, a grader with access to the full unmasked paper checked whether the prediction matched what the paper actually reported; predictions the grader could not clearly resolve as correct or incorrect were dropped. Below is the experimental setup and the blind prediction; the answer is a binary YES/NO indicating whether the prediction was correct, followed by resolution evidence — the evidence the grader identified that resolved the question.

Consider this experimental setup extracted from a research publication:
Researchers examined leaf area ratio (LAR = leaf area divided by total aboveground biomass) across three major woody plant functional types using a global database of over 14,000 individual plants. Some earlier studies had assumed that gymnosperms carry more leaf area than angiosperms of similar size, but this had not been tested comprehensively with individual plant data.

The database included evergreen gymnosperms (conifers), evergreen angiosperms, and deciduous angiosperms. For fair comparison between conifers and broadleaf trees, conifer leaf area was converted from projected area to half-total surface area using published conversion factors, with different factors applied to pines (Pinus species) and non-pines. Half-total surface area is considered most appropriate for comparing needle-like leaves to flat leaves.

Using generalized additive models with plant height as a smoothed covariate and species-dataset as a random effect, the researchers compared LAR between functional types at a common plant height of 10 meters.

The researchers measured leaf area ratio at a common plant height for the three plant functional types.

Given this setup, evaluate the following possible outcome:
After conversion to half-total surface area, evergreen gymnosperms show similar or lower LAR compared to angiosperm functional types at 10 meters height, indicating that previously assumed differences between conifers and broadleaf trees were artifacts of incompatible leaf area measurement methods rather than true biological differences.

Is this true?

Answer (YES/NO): NO